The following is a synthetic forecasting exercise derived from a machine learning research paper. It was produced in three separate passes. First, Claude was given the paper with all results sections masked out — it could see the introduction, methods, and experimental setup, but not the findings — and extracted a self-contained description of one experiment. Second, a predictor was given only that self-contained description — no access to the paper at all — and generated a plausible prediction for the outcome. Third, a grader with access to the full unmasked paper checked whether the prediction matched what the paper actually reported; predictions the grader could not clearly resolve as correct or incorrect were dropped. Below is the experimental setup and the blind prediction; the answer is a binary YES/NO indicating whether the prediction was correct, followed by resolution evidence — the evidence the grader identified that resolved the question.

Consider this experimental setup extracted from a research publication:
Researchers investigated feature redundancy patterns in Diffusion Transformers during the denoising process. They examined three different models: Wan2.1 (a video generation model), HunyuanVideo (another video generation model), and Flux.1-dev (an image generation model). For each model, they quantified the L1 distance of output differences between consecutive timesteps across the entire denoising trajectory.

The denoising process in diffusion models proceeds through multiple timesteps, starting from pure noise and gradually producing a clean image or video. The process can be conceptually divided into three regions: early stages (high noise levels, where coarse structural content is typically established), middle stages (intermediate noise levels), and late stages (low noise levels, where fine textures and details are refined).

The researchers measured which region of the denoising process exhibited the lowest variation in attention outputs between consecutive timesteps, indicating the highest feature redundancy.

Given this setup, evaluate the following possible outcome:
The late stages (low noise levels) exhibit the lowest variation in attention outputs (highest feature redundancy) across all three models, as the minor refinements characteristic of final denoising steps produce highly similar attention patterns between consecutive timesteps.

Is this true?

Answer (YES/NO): NO